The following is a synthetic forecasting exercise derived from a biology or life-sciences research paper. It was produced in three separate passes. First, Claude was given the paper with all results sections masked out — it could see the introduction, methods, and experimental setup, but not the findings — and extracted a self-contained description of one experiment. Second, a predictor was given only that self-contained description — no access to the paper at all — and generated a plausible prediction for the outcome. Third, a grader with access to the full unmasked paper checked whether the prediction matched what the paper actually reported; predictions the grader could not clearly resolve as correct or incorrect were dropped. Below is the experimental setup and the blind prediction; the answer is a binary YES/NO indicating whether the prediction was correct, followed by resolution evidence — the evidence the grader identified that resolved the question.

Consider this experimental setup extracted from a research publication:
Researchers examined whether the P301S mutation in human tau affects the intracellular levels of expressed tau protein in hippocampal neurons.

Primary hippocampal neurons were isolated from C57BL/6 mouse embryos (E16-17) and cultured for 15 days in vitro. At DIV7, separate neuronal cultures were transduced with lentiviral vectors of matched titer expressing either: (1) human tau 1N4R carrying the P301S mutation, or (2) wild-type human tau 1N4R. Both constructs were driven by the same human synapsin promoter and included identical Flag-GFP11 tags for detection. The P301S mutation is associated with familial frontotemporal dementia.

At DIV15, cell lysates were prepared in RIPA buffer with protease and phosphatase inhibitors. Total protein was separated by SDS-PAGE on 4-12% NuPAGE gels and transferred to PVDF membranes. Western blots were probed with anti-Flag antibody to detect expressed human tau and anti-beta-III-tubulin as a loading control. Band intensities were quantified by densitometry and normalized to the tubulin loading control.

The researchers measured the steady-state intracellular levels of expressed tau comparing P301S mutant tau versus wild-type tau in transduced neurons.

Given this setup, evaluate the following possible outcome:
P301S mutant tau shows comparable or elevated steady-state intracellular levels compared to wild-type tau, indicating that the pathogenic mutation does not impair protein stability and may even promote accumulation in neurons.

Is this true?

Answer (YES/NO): YES